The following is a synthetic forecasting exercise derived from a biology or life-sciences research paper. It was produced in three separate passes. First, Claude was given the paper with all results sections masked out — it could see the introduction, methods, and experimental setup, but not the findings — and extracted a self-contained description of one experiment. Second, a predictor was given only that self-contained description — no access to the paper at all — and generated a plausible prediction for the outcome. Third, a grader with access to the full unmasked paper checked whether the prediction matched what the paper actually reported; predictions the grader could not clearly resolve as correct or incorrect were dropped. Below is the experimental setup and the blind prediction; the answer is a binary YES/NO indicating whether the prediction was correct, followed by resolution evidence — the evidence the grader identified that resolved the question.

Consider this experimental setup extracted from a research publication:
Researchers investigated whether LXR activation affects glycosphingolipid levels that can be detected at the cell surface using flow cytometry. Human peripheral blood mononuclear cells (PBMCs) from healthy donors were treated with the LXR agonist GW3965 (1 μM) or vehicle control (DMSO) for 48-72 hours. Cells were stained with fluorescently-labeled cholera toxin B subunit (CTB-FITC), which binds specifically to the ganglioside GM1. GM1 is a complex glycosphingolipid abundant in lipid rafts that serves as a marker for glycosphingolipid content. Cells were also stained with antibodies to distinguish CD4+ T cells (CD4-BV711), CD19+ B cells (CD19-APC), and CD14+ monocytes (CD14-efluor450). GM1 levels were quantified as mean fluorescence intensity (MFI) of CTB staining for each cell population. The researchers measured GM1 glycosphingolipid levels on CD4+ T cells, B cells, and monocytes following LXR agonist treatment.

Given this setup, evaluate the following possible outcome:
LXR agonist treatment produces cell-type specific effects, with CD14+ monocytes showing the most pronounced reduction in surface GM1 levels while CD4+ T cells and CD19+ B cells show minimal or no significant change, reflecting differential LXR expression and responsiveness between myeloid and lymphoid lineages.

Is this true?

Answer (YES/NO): NO